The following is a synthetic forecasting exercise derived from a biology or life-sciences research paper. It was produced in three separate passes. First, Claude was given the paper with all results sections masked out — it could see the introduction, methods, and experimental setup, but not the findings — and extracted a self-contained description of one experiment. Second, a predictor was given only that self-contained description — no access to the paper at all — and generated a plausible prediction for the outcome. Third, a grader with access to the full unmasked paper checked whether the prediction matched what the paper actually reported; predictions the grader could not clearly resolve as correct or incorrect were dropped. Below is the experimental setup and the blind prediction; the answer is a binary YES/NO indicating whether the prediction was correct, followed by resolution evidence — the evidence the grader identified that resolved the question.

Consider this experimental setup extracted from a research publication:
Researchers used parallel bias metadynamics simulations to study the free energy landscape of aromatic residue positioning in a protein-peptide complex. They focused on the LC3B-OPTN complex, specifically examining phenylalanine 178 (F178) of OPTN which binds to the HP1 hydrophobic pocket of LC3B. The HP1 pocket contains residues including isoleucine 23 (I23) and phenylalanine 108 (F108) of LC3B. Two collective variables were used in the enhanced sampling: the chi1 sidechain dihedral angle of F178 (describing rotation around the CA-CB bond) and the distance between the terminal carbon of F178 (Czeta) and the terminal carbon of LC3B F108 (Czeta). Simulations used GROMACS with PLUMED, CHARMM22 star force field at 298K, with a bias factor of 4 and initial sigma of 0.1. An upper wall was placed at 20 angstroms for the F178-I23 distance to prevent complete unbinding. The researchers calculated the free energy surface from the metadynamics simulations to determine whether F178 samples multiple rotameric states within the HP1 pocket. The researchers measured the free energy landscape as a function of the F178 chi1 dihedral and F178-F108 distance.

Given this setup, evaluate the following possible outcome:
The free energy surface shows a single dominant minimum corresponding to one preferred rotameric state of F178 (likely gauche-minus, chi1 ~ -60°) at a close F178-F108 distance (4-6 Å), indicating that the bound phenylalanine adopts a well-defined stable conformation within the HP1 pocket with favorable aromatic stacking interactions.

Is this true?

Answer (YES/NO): NO